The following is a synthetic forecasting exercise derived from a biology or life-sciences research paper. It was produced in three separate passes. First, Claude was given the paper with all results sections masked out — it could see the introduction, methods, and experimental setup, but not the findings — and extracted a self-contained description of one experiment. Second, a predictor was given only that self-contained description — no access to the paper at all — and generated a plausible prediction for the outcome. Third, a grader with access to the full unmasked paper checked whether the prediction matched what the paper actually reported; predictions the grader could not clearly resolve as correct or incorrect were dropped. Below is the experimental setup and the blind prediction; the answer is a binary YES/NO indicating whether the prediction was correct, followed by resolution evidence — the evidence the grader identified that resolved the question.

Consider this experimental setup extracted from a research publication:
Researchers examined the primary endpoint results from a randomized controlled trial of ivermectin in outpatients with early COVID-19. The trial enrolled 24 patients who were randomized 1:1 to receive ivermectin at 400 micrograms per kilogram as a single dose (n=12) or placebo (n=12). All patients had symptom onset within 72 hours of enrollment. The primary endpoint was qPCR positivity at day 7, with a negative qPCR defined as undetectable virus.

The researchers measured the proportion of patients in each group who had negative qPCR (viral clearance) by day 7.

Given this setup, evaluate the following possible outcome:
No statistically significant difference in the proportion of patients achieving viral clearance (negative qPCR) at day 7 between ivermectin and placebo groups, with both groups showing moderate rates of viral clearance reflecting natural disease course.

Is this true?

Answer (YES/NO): NO